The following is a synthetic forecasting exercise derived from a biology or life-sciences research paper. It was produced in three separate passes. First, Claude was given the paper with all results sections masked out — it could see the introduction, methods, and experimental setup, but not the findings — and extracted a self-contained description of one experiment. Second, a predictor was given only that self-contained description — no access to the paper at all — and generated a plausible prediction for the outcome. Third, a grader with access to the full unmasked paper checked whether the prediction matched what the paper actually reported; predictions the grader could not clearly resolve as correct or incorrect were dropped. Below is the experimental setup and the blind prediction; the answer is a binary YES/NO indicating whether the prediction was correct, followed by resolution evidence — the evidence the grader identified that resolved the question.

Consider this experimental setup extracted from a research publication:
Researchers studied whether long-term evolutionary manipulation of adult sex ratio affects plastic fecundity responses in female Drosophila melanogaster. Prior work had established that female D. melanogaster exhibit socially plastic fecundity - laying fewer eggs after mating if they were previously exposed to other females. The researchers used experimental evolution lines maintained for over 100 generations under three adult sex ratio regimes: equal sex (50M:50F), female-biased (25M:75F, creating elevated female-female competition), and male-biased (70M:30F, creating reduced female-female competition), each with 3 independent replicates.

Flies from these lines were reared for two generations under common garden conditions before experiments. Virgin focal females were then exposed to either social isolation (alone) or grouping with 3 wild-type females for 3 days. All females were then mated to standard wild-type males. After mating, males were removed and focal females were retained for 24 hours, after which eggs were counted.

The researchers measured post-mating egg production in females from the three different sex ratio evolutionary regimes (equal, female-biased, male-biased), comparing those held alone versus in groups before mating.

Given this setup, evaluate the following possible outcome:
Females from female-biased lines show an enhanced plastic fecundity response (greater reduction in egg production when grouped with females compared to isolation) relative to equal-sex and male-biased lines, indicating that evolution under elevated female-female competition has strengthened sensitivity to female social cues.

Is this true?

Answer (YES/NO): NO